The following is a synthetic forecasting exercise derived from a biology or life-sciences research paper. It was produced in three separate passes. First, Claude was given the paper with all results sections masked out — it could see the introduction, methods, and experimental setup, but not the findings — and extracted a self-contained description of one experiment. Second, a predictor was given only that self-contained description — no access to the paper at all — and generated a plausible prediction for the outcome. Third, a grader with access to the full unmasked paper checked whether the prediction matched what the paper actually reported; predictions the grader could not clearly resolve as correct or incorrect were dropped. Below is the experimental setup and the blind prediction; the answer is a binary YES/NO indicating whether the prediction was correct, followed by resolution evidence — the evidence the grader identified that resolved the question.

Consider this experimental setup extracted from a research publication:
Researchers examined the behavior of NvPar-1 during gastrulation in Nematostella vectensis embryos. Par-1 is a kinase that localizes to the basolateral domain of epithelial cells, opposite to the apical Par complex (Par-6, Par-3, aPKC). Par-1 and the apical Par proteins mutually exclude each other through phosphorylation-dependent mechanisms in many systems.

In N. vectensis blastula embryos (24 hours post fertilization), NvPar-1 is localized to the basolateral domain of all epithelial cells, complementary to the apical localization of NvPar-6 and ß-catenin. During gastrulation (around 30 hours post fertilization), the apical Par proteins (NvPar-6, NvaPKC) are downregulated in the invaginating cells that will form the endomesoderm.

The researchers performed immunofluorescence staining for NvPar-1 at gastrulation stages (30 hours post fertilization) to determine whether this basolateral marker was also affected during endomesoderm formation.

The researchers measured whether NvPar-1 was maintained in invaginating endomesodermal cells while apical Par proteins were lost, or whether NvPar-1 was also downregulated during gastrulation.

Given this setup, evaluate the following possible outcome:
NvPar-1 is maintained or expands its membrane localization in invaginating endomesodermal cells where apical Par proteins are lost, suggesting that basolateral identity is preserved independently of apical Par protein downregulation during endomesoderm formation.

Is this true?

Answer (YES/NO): NO